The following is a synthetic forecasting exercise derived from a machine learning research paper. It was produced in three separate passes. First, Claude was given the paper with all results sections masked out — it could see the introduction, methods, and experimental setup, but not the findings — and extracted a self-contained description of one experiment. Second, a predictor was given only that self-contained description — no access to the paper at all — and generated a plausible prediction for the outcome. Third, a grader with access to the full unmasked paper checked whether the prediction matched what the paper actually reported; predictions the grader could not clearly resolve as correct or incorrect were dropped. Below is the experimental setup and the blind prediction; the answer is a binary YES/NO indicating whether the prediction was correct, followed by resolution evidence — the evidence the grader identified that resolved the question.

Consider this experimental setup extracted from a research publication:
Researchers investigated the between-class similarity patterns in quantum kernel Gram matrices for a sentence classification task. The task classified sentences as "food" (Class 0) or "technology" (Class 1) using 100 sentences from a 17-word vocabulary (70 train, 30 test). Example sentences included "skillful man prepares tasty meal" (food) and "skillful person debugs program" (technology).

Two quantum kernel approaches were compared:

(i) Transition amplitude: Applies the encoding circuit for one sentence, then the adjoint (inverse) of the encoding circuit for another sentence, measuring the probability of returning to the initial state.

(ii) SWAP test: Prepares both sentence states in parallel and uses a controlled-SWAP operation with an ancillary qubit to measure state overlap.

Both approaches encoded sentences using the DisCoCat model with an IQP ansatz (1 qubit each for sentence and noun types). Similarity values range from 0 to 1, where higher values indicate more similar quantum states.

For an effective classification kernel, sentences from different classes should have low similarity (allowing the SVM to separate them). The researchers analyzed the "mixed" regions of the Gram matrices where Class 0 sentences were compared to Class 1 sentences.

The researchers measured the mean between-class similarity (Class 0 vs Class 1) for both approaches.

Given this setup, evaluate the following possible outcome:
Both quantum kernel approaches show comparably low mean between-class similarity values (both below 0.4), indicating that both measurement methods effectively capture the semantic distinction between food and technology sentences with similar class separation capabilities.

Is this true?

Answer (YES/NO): YES